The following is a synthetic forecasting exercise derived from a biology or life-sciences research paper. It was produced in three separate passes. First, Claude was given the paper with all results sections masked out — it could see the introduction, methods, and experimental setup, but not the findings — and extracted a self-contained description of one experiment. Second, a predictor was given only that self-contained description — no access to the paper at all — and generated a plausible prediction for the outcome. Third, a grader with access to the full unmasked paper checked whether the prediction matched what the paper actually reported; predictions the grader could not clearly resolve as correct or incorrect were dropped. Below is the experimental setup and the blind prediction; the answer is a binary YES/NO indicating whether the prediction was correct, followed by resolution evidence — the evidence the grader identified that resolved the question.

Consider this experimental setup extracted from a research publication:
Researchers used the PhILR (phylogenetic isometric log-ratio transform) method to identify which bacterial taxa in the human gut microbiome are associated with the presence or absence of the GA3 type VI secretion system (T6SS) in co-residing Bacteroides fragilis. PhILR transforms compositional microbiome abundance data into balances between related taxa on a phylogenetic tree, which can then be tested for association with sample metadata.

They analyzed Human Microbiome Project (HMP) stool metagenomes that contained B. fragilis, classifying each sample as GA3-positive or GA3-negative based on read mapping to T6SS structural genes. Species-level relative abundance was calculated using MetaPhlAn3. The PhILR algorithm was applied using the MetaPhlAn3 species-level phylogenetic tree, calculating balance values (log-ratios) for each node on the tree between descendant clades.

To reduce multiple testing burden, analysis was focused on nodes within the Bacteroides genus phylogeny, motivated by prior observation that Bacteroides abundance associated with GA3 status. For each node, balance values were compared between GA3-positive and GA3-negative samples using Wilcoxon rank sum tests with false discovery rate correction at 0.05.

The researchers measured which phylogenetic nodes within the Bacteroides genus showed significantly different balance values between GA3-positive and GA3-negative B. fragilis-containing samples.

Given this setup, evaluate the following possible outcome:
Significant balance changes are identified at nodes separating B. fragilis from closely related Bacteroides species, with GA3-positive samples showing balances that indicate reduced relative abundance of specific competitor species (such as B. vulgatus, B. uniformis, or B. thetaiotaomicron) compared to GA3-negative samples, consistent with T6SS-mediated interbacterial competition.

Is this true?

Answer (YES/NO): NO